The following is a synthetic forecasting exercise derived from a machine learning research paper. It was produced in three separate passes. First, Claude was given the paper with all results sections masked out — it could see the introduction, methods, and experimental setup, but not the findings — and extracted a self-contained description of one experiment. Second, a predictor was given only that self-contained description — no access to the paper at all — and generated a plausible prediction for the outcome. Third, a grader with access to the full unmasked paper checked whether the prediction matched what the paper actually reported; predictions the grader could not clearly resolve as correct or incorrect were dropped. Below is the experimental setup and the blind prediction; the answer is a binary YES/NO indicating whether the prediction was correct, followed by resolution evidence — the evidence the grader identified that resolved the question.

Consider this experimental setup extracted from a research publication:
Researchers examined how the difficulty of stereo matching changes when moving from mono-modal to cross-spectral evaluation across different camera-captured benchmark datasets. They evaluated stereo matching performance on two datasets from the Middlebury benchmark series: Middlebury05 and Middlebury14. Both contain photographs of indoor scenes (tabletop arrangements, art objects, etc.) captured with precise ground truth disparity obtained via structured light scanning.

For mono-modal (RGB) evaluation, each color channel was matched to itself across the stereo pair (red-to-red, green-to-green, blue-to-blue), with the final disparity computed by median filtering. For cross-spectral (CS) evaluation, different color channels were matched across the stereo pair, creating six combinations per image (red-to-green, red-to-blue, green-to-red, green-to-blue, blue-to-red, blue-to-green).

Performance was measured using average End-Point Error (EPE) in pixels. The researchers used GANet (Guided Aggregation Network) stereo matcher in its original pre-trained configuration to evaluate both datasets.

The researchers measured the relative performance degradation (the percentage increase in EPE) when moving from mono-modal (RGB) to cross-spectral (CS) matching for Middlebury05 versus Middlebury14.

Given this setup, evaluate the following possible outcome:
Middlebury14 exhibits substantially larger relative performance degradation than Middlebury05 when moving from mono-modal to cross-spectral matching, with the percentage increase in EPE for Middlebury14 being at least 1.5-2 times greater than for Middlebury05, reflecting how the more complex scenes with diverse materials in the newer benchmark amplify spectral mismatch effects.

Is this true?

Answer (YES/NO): NO